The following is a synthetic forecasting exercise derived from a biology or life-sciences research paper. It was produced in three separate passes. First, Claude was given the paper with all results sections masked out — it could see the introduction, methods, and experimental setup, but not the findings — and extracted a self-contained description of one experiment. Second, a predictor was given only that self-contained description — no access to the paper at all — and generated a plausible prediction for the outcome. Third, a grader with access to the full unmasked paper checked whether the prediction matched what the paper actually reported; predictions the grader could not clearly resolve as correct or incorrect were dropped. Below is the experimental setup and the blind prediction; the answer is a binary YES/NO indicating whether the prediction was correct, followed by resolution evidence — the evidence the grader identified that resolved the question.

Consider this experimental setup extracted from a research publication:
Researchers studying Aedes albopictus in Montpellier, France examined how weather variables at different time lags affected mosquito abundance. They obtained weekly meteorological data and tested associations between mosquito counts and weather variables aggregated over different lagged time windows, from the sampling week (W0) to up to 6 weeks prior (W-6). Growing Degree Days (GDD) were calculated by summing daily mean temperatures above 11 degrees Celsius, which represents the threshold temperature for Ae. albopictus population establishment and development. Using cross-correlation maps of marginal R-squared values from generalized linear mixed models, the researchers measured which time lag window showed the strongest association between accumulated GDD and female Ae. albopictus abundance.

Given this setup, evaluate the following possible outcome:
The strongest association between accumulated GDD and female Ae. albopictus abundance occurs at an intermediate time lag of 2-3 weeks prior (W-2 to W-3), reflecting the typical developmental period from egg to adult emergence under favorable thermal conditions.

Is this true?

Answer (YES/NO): NO